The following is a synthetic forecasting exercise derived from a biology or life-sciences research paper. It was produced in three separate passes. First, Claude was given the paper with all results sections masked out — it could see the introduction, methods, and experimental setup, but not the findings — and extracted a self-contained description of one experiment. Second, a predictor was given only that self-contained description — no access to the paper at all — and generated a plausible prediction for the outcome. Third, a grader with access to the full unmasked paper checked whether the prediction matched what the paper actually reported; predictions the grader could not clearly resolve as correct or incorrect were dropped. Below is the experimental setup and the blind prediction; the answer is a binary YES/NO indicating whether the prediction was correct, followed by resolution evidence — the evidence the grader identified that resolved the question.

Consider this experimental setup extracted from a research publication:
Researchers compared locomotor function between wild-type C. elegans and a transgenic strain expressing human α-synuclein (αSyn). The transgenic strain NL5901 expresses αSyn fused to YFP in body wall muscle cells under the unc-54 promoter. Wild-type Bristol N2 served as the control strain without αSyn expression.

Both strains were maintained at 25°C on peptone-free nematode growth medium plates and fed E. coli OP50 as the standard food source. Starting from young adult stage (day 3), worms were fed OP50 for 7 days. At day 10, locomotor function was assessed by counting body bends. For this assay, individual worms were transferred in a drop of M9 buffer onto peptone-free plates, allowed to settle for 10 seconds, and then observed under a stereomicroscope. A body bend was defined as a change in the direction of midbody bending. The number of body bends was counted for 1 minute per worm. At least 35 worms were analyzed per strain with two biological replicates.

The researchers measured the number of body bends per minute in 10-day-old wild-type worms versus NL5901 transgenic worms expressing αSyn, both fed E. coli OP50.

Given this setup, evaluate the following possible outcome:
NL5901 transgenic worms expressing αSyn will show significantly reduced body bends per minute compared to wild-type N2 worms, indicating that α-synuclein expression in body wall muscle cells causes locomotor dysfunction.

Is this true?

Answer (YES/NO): YES